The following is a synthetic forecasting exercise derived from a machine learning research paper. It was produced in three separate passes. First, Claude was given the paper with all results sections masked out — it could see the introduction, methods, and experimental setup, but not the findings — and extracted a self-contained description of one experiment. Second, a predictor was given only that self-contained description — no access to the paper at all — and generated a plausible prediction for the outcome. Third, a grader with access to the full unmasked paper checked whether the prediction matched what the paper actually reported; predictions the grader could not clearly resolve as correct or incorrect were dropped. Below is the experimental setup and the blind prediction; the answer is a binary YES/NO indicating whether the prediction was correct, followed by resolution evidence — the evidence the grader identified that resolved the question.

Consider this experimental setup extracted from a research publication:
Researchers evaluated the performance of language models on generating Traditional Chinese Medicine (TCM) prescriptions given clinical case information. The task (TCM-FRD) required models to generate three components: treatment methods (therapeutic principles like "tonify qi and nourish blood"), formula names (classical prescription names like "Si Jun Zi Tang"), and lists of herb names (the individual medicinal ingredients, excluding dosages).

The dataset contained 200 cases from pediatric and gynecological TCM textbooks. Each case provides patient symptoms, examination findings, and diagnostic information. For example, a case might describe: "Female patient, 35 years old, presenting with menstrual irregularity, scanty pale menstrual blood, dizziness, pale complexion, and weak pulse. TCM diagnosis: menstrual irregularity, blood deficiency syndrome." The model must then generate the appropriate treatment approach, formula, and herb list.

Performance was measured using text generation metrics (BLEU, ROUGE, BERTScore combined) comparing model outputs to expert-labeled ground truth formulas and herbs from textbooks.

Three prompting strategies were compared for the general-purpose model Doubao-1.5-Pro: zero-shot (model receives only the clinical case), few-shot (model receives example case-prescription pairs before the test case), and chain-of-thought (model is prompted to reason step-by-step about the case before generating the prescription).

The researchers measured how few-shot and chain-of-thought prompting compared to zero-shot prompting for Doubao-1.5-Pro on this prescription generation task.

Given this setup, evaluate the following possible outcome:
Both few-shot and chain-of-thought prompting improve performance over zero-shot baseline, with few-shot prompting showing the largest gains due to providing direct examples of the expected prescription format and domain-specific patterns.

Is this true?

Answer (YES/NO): NO